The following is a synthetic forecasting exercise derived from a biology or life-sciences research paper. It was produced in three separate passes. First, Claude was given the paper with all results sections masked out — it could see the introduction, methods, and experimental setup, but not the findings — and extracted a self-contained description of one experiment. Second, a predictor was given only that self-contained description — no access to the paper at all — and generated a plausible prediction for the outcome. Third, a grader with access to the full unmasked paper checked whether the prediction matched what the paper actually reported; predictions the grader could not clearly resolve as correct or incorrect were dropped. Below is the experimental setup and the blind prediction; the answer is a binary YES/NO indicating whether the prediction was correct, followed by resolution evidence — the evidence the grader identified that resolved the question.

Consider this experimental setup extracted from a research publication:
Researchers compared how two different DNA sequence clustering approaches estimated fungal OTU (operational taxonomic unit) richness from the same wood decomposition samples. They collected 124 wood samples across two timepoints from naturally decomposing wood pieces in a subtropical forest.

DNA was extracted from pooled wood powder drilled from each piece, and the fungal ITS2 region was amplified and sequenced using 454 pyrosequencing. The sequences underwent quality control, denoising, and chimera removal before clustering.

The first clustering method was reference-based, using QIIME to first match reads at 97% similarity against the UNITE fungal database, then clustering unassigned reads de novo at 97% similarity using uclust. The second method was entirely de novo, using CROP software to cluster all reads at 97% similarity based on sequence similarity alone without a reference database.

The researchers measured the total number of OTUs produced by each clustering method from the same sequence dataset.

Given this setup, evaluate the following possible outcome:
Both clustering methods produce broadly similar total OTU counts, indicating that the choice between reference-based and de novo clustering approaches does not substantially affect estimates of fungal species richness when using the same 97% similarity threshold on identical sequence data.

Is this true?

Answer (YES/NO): NO